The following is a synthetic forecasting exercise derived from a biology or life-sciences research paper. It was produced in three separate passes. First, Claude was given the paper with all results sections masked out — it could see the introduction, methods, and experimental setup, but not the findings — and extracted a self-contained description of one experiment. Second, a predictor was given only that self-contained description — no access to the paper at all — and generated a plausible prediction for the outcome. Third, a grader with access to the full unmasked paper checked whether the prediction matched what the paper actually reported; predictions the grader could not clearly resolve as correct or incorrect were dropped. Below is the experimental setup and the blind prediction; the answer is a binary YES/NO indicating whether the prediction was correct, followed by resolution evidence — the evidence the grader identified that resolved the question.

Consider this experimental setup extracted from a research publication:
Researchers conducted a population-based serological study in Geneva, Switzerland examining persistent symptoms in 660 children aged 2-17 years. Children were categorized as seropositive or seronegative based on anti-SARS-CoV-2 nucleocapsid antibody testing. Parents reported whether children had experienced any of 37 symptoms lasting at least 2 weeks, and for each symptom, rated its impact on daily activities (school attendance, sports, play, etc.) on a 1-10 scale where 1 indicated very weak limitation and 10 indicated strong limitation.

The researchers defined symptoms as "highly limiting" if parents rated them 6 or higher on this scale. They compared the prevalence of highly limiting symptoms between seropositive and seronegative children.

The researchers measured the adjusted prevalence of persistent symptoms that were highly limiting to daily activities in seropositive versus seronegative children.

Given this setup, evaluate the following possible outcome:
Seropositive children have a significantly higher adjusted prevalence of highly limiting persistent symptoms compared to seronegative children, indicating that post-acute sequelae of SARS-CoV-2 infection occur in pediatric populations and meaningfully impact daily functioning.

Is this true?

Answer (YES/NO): YES